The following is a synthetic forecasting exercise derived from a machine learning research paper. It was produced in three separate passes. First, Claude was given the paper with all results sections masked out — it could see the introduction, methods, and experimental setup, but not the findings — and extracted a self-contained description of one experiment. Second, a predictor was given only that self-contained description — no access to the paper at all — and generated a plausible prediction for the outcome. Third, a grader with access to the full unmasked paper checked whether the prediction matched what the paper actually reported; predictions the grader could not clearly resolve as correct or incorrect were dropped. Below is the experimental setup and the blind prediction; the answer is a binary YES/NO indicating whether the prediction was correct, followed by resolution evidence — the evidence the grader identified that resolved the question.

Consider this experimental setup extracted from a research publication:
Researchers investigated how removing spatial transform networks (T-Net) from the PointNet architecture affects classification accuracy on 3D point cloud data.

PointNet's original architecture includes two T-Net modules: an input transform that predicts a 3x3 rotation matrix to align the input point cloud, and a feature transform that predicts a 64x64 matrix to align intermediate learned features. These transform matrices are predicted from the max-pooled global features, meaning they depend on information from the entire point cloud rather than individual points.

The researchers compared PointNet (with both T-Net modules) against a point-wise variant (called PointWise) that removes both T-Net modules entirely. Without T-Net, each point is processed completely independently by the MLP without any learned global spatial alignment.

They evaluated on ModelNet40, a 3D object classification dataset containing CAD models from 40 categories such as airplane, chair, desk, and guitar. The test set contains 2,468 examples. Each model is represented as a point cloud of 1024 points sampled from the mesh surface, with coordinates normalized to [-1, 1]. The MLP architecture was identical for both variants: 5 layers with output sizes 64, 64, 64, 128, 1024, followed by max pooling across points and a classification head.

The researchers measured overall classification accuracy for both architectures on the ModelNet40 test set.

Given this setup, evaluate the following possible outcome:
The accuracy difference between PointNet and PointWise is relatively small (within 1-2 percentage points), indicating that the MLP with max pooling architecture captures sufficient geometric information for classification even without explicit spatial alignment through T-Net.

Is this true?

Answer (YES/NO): YES